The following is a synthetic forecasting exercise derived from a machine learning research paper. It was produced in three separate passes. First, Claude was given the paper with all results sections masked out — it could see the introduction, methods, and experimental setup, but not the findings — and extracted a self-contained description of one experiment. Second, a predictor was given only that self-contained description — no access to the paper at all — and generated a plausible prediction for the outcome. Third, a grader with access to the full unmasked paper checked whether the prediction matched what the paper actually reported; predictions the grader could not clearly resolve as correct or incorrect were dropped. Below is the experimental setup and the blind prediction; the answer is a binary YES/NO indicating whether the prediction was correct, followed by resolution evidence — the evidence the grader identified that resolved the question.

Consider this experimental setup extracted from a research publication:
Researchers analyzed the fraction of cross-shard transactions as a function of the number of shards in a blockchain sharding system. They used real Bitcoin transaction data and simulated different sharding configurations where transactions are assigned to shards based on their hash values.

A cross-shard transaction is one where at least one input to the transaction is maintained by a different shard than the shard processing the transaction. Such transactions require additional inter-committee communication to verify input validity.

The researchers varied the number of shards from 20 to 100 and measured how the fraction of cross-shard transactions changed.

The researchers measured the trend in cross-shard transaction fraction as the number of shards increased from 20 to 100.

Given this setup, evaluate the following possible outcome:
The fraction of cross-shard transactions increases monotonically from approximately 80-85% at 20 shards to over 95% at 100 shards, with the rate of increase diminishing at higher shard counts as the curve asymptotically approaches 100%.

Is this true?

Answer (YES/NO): NO